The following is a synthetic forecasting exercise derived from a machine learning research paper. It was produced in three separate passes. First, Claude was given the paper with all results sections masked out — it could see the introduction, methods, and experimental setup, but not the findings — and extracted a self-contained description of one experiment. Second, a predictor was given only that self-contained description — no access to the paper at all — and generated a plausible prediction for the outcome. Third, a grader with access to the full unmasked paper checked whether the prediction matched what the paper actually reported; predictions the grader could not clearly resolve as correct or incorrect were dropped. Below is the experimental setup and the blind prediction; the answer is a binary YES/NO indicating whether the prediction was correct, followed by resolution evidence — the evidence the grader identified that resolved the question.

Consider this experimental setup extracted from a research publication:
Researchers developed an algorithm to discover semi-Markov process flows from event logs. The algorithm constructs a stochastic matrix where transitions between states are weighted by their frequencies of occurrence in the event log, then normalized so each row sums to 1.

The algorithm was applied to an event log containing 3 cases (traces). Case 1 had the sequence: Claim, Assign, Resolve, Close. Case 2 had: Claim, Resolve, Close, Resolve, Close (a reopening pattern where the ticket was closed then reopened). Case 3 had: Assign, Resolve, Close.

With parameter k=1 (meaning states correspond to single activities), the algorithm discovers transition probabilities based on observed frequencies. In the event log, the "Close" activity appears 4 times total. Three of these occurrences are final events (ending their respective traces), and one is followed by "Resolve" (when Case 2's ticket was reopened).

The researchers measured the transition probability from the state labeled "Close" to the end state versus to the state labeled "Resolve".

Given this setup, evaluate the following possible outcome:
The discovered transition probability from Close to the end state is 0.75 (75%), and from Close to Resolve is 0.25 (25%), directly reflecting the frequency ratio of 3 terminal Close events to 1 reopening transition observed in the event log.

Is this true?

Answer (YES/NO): YES